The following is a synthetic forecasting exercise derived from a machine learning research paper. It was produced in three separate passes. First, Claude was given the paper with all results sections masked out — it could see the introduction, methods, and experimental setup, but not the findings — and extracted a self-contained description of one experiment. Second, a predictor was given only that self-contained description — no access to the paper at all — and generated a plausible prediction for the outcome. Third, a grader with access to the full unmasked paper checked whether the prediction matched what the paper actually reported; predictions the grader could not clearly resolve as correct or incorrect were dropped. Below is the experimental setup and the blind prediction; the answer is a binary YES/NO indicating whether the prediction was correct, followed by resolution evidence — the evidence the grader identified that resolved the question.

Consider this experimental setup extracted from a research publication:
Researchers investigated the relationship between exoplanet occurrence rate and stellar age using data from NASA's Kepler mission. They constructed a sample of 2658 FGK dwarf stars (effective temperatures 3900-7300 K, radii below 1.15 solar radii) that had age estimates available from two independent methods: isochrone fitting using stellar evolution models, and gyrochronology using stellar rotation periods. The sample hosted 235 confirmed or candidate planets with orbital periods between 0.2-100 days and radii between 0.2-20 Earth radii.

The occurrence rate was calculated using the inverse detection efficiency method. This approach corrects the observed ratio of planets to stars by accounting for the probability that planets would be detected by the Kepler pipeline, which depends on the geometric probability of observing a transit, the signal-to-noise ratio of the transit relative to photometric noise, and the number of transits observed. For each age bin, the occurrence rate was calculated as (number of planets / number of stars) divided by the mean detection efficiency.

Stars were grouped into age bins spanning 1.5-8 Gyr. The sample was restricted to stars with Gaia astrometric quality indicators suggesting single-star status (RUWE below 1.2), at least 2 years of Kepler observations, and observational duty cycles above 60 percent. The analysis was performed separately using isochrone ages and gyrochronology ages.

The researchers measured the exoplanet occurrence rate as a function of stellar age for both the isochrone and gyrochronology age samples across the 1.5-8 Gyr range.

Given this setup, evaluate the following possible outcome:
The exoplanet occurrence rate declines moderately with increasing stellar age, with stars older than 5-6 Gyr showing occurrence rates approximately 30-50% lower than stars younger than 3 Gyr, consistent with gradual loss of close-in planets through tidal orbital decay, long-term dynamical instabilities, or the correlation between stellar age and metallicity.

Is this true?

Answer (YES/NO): NO